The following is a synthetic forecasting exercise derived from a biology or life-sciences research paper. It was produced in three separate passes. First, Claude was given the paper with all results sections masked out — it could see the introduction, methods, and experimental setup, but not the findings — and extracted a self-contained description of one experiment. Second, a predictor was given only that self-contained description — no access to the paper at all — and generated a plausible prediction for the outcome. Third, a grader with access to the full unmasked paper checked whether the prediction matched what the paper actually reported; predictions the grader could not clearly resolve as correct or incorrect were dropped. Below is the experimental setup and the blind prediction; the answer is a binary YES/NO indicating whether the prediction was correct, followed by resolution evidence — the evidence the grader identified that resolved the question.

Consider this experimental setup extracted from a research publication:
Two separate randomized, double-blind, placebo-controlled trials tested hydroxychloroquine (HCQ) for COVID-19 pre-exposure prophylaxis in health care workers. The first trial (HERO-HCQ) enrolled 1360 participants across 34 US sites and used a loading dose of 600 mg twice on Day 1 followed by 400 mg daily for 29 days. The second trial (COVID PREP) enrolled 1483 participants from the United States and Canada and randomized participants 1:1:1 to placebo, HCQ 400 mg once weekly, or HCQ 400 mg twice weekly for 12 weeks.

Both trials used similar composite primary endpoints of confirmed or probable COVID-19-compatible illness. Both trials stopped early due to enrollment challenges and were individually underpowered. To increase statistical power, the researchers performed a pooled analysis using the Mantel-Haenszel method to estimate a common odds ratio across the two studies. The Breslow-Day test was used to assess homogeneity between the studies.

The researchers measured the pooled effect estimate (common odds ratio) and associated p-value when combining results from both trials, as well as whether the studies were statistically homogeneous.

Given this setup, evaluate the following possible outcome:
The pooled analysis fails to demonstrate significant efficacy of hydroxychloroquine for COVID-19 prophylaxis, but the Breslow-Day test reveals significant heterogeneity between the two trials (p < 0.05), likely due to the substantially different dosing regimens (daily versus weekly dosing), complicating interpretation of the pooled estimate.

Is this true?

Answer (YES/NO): NO